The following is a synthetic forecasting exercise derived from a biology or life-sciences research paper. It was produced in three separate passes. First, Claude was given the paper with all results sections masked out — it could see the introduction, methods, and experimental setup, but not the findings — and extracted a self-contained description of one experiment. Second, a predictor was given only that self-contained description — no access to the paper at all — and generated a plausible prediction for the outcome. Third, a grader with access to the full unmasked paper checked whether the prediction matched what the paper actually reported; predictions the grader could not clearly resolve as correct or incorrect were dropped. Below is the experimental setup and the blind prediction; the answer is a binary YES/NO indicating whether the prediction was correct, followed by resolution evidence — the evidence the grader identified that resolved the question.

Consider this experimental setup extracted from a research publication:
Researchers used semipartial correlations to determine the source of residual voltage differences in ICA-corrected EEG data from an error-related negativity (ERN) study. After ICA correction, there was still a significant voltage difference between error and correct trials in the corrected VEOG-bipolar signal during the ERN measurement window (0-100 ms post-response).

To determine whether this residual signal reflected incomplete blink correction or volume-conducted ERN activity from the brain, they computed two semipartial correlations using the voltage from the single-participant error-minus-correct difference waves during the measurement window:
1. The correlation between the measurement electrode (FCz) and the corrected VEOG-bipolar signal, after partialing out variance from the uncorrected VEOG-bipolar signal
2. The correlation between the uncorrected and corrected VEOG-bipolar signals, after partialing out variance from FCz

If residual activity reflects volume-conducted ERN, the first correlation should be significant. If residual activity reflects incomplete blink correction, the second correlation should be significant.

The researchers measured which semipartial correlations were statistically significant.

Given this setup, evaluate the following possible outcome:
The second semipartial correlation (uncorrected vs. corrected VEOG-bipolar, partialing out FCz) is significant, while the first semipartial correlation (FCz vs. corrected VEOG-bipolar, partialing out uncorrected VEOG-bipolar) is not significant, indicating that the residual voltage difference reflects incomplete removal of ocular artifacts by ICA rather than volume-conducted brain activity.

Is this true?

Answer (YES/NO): NO